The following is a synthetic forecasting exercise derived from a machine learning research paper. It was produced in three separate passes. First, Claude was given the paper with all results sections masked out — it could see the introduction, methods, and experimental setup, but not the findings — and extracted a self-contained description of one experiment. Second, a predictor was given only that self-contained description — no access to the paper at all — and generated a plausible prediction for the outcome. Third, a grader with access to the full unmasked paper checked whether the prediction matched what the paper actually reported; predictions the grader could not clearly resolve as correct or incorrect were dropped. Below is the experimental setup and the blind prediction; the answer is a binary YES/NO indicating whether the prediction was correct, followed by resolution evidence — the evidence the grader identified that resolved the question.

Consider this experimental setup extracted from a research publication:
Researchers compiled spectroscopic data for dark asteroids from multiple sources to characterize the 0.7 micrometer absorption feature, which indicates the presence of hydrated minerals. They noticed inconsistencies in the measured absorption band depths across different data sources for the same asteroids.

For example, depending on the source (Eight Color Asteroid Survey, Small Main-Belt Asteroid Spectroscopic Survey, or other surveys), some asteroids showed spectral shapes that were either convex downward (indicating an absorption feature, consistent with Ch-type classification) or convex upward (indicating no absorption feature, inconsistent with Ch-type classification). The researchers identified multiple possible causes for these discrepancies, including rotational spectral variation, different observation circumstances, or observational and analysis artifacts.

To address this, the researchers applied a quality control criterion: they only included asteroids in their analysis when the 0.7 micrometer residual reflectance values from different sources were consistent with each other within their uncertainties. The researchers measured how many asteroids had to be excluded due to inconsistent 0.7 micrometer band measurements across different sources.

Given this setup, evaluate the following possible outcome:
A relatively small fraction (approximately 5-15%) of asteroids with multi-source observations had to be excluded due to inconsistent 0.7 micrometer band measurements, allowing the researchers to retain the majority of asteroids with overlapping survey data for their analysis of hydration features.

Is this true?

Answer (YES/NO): NO